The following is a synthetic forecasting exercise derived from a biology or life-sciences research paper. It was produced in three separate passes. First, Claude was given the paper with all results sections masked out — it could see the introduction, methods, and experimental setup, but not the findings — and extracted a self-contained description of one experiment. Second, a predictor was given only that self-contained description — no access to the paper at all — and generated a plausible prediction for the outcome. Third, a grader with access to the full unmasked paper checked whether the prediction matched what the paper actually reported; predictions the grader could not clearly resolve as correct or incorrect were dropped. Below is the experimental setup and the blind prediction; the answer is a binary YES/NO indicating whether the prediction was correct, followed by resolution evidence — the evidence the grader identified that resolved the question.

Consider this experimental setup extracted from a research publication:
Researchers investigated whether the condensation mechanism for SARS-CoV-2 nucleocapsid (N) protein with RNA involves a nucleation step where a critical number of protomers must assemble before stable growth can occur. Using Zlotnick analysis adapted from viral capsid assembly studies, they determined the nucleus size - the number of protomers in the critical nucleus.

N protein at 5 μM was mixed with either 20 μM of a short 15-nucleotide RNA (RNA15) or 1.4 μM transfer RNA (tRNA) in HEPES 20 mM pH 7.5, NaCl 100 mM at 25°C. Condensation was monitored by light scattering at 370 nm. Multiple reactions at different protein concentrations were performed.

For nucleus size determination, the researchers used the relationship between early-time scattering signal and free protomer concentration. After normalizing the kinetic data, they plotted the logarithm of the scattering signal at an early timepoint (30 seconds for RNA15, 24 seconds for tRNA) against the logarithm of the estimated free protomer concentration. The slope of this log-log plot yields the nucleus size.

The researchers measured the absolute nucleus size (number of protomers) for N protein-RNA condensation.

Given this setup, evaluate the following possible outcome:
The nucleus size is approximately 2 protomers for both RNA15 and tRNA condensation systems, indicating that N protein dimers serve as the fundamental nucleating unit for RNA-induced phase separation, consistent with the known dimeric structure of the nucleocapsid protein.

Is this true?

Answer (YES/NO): NO